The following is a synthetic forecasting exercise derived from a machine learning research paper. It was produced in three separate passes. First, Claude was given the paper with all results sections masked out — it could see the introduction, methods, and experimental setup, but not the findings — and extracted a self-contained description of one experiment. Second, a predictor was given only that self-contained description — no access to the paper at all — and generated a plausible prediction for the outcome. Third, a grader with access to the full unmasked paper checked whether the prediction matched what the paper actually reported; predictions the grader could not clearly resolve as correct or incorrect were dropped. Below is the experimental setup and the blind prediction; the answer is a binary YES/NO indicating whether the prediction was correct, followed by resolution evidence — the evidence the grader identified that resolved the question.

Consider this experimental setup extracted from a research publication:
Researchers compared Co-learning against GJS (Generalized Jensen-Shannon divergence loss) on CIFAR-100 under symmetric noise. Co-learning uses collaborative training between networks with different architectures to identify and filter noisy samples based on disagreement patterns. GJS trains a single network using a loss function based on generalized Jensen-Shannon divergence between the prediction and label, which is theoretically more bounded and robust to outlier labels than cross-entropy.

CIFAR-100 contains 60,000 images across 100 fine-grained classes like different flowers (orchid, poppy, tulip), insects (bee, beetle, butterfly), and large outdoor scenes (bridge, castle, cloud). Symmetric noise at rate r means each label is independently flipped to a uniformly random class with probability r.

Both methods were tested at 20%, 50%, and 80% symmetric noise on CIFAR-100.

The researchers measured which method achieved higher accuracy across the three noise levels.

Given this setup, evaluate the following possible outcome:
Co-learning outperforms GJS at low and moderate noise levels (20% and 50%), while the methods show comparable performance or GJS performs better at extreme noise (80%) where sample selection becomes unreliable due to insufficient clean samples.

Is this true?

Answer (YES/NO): NO